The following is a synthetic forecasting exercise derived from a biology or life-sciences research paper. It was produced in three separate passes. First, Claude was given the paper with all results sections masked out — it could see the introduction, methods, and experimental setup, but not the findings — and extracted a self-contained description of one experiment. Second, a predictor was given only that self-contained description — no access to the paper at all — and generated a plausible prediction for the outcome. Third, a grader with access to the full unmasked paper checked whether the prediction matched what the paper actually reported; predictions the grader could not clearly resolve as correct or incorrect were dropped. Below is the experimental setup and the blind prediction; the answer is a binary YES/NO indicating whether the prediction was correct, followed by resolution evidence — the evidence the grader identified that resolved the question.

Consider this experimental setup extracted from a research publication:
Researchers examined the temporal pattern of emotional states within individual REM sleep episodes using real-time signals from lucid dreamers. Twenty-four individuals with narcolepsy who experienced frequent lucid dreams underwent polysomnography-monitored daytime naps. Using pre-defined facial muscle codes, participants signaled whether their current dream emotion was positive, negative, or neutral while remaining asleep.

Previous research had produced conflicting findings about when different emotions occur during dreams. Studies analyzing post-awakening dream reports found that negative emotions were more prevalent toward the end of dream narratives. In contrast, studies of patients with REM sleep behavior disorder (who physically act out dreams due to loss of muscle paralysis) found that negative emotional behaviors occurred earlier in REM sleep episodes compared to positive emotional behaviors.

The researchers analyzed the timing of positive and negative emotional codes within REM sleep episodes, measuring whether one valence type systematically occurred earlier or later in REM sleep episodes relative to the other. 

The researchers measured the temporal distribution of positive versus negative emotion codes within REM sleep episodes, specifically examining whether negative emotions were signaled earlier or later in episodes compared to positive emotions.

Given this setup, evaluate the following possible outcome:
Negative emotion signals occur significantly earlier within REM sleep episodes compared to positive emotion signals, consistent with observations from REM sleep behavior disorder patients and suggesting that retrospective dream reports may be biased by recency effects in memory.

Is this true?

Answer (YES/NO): NO